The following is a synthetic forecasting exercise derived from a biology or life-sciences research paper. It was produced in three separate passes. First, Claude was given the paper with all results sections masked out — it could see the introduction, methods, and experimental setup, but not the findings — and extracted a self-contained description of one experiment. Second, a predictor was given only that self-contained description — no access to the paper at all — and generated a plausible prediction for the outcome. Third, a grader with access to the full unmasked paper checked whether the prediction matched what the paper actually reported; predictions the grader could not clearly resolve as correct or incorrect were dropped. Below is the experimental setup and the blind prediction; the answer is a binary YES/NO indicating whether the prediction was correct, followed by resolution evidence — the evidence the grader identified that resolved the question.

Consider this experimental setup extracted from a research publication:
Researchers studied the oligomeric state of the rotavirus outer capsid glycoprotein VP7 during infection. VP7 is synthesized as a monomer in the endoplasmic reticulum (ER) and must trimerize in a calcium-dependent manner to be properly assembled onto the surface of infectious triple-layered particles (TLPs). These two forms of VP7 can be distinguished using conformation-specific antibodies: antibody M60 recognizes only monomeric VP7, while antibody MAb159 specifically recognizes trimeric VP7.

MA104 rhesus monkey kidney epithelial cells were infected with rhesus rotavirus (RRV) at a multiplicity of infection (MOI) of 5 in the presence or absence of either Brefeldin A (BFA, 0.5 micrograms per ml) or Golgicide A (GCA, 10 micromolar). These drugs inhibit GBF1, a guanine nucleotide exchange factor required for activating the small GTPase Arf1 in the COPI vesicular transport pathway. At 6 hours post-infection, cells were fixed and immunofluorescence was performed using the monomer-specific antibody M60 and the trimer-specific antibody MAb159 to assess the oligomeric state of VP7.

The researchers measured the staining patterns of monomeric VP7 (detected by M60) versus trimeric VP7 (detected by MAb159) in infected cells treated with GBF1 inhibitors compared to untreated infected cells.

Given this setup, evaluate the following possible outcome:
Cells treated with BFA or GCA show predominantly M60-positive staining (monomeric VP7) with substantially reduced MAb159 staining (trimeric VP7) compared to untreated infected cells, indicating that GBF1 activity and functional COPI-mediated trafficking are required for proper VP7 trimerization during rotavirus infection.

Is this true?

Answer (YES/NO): YES